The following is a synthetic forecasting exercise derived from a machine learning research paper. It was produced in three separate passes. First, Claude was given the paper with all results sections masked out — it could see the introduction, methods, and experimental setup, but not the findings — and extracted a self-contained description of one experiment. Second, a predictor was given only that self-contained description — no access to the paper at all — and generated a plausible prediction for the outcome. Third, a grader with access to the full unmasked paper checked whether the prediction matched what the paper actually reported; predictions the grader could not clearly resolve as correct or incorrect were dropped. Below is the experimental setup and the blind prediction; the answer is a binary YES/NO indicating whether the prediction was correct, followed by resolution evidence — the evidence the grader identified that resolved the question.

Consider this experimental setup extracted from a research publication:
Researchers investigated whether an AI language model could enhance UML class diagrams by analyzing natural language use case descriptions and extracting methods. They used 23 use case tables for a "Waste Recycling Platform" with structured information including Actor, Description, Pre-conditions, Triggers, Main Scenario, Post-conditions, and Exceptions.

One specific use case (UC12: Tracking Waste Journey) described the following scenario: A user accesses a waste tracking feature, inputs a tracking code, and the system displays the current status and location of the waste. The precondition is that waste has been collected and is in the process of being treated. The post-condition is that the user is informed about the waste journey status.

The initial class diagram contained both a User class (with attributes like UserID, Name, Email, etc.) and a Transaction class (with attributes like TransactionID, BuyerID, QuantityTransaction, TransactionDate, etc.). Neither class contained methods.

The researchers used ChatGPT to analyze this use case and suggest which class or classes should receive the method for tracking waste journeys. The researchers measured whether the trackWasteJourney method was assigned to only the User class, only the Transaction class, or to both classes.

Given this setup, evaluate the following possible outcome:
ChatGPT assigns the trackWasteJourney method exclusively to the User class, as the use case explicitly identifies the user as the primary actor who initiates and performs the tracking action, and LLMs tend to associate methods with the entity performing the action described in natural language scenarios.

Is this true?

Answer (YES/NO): NO